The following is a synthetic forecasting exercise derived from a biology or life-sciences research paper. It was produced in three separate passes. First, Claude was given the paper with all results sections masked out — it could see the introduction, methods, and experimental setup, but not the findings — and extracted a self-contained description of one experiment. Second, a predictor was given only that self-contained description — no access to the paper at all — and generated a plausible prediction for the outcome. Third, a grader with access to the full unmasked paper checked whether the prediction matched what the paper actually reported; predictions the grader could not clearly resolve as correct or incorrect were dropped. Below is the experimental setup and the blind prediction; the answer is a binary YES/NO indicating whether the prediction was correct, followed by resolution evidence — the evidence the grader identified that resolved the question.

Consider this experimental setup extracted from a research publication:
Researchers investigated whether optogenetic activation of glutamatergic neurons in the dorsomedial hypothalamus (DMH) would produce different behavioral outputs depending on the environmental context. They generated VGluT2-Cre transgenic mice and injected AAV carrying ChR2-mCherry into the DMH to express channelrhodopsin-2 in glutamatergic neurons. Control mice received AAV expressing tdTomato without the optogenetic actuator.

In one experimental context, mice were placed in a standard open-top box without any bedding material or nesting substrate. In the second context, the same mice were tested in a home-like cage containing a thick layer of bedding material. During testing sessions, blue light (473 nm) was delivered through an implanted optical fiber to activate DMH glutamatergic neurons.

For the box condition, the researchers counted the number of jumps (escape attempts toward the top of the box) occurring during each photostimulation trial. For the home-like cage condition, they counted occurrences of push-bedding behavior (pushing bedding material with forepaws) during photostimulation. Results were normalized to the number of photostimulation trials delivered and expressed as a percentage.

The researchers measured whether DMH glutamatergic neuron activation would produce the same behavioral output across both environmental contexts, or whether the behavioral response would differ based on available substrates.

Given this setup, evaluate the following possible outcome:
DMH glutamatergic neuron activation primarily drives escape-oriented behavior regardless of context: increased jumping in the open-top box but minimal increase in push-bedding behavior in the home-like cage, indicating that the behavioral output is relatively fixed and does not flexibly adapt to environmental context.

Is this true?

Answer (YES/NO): YES